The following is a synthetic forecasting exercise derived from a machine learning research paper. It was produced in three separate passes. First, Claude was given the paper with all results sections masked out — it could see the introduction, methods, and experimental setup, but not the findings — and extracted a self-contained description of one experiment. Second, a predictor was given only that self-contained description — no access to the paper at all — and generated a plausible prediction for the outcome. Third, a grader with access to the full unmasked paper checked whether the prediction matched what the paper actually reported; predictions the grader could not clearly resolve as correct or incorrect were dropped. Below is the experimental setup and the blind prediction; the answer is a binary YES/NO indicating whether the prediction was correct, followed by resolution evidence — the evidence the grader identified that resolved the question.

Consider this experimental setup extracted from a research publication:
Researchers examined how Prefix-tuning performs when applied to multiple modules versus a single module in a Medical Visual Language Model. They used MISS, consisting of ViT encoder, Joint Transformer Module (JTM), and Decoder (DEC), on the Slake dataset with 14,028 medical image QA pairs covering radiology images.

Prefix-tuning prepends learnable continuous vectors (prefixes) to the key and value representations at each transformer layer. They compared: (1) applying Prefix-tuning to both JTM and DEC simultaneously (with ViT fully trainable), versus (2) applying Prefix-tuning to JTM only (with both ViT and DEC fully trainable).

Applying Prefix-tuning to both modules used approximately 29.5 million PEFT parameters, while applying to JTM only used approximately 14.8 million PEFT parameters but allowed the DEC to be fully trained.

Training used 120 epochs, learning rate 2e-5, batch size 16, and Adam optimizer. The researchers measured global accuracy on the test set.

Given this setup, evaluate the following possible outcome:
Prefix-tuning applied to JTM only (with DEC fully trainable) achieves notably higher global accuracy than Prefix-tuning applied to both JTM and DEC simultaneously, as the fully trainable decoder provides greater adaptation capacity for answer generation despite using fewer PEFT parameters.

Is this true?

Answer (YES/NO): YES